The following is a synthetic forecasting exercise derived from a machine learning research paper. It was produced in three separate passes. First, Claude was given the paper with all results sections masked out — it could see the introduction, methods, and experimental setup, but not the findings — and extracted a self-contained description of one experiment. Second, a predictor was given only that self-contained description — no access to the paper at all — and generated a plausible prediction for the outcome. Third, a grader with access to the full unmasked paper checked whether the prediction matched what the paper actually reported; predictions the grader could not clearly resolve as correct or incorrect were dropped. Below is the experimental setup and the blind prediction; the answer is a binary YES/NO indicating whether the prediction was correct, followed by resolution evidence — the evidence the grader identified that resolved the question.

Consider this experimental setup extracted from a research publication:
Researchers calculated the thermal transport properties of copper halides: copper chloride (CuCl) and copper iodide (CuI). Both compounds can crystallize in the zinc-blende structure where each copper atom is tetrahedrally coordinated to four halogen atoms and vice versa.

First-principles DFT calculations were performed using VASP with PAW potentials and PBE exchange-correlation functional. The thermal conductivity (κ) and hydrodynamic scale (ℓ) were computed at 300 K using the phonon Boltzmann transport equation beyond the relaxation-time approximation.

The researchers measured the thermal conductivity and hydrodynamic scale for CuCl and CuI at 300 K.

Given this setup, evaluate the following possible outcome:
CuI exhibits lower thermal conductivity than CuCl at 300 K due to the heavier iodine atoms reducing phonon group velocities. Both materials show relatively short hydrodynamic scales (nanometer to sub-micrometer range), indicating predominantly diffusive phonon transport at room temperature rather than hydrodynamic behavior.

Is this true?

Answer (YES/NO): NO